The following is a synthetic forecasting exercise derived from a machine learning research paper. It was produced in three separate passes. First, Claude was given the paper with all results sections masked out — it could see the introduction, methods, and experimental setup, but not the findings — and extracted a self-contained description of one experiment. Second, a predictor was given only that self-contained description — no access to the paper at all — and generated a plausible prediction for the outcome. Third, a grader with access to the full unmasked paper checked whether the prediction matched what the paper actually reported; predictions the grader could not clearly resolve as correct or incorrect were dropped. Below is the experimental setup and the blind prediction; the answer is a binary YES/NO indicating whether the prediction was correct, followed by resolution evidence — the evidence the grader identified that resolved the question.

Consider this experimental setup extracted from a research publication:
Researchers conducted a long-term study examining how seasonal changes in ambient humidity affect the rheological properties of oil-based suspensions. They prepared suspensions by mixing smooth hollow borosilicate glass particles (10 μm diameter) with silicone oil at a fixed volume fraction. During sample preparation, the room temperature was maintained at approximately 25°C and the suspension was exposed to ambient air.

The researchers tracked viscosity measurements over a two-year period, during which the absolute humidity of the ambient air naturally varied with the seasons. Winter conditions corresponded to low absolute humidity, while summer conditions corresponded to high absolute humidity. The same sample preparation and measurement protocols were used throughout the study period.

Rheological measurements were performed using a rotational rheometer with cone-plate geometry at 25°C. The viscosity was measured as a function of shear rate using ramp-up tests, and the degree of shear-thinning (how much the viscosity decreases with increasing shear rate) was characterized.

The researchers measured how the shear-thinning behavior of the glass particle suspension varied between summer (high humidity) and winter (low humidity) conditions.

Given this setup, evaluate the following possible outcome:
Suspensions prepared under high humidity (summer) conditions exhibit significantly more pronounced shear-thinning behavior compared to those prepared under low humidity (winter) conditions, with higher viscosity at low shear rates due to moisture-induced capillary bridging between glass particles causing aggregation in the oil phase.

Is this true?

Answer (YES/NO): NO